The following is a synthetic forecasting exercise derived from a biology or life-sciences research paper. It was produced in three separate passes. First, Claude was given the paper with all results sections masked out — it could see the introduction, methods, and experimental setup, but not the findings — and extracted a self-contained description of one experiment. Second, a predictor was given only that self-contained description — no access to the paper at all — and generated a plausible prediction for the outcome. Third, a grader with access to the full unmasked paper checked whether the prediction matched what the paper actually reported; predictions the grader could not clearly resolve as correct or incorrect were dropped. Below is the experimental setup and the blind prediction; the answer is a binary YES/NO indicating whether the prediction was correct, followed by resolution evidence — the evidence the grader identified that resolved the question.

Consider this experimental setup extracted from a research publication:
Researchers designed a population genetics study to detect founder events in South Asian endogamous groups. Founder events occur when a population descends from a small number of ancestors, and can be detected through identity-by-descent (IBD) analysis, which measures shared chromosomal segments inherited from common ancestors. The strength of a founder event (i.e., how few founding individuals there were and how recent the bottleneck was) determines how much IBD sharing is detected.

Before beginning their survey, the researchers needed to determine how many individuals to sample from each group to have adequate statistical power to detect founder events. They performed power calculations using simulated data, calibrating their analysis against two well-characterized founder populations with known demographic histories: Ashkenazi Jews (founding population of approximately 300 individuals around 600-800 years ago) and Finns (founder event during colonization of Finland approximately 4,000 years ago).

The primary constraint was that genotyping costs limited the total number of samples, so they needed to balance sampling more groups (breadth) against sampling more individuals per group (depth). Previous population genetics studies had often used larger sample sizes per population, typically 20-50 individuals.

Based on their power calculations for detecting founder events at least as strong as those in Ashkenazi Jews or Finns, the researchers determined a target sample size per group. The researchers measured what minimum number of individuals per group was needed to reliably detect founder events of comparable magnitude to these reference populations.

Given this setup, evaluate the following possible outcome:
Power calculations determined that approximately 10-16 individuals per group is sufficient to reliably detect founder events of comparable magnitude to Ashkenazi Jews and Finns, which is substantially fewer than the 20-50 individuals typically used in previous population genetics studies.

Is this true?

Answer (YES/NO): NO